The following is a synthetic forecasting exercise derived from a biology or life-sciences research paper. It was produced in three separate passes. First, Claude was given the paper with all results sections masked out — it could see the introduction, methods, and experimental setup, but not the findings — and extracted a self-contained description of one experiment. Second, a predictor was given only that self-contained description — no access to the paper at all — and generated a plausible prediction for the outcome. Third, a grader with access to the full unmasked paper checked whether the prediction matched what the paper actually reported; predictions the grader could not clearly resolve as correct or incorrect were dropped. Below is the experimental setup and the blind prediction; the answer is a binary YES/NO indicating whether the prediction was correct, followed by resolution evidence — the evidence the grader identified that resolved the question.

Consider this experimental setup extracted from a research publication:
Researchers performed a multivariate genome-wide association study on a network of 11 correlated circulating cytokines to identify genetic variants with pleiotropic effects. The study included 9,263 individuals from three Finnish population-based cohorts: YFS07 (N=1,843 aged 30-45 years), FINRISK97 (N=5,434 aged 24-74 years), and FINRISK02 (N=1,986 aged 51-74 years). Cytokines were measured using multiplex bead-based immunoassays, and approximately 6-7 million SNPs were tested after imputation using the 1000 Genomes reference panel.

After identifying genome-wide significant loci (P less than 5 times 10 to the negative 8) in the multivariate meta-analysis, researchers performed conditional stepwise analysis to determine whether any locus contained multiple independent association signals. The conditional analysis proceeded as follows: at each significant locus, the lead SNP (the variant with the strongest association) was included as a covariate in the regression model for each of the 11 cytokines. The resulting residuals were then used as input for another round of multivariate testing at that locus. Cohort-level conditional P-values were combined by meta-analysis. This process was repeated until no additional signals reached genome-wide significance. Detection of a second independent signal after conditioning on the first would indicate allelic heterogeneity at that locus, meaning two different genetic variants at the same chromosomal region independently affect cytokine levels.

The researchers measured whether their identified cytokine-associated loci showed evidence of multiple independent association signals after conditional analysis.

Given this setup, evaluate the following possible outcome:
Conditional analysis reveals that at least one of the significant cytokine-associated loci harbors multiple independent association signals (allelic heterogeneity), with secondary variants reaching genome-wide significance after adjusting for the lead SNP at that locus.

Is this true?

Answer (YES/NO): YES